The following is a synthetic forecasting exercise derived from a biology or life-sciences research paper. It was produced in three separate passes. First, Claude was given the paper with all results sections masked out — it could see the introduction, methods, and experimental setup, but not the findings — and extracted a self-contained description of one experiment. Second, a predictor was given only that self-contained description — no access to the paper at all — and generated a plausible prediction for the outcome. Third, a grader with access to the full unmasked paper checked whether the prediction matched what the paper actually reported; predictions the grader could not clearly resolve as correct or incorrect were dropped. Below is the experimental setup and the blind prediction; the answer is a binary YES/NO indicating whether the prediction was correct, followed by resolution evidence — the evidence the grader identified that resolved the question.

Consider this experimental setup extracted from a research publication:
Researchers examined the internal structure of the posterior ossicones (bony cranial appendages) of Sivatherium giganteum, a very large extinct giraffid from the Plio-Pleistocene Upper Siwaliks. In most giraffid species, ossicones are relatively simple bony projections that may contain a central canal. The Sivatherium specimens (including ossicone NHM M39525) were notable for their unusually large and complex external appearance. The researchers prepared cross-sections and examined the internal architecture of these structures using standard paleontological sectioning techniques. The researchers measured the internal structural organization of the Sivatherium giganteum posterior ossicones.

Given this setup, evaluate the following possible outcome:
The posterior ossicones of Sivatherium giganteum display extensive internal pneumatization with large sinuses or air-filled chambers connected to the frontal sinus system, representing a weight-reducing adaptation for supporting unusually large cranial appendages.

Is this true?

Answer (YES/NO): NO